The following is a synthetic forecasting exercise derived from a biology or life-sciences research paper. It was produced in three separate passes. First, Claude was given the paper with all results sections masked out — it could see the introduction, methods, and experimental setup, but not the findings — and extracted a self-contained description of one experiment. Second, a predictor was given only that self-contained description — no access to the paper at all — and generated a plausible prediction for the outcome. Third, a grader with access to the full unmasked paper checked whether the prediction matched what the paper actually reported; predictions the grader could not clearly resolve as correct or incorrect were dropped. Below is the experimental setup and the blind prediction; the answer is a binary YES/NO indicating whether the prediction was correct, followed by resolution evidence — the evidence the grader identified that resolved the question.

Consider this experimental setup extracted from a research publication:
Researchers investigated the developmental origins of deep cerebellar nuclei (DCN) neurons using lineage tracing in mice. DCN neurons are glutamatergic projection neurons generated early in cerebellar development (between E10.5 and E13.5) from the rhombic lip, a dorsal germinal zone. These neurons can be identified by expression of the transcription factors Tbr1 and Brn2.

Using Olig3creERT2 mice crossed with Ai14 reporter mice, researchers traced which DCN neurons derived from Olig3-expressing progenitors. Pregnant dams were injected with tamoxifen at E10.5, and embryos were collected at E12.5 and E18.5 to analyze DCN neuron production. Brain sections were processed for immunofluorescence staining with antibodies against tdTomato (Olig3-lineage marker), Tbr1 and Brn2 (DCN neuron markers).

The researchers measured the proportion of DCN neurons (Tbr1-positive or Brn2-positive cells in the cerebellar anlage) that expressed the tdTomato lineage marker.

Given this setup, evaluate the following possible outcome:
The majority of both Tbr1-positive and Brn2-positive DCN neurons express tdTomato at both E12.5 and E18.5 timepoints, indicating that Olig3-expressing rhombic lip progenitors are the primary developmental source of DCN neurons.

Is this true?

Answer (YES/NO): NO